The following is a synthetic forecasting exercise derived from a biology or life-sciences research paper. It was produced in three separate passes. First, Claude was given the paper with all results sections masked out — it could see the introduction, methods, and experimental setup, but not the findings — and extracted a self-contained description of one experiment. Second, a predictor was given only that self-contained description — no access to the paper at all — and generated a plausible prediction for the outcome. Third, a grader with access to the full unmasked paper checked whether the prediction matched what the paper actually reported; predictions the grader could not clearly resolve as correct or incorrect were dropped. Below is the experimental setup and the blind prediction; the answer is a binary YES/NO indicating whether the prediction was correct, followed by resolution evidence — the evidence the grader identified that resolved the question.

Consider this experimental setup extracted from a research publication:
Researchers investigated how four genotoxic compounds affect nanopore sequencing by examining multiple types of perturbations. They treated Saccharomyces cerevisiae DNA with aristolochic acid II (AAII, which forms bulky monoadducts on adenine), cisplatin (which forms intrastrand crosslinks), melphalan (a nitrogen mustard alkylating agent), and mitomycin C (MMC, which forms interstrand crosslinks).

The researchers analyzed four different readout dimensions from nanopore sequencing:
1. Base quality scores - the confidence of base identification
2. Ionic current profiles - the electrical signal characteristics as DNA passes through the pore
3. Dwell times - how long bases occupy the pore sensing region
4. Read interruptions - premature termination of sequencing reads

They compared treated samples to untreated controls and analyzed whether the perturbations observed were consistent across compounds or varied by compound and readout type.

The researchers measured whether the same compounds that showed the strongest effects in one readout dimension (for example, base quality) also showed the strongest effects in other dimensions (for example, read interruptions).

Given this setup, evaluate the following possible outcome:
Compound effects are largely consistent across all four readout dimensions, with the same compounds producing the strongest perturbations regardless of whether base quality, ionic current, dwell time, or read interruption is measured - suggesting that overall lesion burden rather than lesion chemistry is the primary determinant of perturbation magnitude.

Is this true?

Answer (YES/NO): NO